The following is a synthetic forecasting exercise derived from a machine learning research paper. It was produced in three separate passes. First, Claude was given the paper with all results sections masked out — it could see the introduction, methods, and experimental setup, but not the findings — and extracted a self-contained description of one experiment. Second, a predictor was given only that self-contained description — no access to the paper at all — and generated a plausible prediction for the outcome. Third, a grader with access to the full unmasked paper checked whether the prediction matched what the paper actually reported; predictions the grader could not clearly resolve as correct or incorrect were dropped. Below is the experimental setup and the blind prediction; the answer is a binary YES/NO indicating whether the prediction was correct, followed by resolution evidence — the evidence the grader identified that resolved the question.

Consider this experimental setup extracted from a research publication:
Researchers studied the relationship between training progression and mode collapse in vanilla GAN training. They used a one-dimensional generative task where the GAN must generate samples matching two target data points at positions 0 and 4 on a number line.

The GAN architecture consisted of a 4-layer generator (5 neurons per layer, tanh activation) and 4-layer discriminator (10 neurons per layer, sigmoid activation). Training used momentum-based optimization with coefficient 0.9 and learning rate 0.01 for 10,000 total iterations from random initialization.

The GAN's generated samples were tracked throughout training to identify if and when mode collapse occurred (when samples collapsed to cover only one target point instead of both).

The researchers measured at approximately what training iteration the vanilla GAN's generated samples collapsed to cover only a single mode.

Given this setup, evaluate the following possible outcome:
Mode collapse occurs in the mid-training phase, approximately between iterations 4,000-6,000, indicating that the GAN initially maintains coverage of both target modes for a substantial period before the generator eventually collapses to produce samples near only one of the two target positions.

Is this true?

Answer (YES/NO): NO